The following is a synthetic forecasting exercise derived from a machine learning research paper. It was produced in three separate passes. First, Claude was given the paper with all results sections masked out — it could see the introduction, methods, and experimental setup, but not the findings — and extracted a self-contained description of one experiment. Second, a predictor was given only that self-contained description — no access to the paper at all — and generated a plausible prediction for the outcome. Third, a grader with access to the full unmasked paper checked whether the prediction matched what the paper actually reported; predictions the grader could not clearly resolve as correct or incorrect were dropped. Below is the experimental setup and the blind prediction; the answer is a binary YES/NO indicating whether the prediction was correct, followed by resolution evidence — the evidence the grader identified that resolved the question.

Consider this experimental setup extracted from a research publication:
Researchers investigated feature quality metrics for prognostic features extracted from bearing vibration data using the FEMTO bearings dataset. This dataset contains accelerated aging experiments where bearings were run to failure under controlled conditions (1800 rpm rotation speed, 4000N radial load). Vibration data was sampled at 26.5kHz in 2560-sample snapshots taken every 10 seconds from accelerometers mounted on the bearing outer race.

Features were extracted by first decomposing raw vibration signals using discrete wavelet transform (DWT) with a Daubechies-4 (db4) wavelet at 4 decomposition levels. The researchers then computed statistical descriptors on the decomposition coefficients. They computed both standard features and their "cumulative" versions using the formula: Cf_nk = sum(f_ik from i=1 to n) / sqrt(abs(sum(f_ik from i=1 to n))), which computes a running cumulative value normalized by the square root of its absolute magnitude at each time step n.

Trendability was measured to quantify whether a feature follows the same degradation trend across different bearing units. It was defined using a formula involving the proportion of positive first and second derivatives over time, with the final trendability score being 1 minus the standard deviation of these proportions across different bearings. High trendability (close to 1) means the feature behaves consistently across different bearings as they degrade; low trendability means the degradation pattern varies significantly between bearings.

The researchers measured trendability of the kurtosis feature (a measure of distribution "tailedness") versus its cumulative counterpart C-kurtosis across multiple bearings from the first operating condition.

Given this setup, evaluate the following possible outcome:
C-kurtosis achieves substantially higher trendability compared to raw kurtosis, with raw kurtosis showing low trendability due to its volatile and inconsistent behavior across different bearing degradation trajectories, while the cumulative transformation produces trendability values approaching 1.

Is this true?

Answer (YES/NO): NO